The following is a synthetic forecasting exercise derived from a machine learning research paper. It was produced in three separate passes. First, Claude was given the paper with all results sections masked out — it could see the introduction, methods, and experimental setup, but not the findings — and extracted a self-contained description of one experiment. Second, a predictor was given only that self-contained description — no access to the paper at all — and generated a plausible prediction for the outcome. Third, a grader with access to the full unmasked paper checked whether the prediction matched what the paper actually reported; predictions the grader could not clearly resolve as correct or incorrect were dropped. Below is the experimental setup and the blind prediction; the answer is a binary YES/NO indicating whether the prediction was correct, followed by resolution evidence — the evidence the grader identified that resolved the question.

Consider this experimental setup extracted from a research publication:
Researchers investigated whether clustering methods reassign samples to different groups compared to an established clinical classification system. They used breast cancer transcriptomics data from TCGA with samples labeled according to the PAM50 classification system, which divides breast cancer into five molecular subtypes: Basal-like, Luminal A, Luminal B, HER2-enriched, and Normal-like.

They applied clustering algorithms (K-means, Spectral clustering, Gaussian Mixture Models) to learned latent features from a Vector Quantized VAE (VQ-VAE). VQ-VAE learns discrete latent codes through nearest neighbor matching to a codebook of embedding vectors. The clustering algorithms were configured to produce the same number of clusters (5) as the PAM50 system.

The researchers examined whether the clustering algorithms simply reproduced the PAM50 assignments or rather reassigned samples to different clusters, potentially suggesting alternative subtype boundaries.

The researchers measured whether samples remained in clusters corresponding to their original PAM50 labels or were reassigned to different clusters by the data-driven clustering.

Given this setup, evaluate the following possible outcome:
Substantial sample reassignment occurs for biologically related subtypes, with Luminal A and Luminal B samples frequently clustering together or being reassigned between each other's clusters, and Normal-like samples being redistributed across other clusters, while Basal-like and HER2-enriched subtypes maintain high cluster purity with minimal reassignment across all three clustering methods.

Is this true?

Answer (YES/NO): NO